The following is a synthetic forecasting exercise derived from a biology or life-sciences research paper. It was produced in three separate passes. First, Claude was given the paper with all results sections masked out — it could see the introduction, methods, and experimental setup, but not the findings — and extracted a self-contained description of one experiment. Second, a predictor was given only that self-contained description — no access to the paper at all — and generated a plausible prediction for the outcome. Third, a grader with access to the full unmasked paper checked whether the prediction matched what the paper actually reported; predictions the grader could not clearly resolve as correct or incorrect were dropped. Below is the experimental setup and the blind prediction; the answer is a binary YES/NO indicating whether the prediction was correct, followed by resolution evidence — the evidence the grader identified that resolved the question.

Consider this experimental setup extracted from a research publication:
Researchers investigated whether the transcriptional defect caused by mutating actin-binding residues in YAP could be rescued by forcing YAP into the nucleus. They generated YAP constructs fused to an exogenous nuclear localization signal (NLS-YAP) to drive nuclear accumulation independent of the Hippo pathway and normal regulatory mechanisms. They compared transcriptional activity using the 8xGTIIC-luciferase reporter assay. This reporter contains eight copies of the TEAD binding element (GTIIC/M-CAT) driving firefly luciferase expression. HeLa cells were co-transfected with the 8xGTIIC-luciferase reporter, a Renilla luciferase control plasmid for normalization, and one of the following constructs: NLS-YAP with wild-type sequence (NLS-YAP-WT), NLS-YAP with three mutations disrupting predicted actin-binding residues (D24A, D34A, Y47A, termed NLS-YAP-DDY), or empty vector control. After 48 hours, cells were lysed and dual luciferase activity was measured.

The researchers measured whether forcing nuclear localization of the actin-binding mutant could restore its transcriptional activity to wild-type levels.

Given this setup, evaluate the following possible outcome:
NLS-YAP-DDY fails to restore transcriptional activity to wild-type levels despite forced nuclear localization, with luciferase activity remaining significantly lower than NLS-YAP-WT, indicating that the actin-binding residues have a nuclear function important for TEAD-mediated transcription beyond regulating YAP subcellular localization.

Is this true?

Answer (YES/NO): YES